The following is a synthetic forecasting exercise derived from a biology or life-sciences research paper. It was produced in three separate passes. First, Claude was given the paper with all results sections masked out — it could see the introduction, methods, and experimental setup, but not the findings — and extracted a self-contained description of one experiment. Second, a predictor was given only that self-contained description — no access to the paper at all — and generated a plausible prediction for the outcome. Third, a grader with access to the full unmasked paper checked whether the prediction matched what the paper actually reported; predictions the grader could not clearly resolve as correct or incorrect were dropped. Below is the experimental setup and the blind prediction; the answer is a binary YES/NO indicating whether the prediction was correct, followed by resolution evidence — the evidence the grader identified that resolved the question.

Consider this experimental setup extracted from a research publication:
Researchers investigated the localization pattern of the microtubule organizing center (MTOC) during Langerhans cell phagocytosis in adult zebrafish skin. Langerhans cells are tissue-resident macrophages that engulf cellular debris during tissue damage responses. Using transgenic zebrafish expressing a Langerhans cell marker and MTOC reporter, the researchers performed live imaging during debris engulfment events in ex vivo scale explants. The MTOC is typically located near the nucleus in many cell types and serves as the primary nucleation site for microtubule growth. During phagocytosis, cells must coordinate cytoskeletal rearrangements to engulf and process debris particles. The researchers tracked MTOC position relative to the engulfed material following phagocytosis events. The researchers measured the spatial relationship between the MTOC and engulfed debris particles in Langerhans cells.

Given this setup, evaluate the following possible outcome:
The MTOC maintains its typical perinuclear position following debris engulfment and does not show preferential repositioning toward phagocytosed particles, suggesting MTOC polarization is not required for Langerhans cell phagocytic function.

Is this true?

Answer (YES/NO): NO